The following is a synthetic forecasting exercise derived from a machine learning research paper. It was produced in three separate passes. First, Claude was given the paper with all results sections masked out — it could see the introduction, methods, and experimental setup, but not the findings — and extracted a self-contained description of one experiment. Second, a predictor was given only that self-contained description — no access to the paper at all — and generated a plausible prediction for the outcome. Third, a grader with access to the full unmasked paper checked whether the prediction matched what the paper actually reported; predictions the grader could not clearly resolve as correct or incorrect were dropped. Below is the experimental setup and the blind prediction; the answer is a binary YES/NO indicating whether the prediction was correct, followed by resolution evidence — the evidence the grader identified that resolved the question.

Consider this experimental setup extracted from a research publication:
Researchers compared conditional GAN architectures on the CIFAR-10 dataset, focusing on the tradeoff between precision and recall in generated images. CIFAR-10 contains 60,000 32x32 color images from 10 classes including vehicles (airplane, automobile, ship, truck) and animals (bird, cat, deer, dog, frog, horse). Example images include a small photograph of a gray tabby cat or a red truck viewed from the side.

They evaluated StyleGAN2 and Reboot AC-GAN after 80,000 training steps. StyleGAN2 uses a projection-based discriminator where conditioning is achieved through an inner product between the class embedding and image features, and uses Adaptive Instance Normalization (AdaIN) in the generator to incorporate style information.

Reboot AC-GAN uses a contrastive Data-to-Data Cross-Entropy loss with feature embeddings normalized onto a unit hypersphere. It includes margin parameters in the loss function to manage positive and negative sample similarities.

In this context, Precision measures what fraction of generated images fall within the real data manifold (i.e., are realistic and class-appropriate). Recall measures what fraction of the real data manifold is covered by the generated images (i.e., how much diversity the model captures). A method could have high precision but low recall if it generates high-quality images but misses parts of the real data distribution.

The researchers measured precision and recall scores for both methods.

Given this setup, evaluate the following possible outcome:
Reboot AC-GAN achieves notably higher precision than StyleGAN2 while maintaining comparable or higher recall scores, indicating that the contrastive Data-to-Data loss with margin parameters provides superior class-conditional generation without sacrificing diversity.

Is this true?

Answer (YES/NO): NO